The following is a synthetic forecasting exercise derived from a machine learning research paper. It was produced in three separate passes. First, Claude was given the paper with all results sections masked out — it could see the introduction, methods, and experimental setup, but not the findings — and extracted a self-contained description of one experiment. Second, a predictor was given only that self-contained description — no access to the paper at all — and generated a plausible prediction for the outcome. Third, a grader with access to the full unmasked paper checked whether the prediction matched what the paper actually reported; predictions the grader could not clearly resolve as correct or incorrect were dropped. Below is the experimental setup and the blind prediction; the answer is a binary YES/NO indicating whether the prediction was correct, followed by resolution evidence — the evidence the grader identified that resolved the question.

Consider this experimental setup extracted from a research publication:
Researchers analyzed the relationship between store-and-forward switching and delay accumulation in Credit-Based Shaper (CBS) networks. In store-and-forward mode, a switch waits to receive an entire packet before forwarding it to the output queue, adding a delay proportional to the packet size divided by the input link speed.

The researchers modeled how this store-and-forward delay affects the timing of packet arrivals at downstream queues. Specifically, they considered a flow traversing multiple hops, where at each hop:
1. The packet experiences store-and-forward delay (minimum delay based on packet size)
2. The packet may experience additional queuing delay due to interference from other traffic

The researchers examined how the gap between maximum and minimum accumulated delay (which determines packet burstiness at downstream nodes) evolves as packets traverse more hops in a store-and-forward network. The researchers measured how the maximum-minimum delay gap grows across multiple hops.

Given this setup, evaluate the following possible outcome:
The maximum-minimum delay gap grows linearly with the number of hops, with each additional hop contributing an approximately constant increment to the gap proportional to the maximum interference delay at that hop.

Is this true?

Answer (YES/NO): NO